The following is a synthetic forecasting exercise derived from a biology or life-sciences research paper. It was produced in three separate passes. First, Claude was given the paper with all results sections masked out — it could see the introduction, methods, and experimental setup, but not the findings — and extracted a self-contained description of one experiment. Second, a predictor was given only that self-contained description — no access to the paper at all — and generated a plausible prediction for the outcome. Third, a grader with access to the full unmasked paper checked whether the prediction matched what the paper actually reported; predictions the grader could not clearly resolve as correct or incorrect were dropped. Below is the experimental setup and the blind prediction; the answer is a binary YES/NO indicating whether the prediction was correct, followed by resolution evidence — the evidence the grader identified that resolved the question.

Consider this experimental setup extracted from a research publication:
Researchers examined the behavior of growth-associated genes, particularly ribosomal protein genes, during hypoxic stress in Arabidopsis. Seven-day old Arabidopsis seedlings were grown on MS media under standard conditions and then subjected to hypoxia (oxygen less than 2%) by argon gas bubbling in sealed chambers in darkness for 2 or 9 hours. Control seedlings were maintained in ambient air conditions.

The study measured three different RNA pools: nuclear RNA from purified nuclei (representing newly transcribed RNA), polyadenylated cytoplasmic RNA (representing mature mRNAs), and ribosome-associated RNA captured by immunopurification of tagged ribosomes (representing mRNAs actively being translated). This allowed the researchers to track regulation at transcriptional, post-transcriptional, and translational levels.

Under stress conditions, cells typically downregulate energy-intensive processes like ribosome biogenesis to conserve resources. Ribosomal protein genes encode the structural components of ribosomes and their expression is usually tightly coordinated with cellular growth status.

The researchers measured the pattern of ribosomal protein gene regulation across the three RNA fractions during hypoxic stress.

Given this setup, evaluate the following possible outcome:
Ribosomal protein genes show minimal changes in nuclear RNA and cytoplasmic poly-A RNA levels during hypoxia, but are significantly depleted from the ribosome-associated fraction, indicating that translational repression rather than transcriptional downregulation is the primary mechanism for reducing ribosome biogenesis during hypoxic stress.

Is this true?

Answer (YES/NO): NO